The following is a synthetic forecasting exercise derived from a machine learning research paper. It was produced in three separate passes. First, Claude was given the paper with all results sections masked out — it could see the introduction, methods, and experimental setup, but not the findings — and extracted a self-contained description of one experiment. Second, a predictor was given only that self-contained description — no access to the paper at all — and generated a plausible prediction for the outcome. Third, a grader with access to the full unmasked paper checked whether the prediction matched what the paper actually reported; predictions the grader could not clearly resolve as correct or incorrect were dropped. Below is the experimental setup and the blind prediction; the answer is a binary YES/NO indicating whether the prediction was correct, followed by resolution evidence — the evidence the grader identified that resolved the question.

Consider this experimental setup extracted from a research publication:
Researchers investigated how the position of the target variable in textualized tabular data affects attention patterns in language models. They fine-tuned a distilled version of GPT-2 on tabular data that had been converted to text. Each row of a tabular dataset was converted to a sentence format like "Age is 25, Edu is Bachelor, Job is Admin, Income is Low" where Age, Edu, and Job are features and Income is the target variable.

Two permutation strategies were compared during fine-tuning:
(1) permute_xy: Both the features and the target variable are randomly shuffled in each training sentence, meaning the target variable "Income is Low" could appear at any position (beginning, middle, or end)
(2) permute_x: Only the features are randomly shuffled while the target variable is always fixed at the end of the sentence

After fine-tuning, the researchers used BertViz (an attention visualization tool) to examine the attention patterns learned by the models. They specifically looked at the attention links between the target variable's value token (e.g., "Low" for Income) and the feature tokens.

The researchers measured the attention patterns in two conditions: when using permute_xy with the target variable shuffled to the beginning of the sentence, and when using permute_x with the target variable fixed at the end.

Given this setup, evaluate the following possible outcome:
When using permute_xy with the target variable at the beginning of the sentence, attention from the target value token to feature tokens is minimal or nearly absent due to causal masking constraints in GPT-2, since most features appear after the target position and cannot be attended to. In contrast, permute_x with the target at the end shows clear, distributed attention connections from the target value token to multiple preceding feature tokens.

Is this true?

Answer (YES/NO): YES